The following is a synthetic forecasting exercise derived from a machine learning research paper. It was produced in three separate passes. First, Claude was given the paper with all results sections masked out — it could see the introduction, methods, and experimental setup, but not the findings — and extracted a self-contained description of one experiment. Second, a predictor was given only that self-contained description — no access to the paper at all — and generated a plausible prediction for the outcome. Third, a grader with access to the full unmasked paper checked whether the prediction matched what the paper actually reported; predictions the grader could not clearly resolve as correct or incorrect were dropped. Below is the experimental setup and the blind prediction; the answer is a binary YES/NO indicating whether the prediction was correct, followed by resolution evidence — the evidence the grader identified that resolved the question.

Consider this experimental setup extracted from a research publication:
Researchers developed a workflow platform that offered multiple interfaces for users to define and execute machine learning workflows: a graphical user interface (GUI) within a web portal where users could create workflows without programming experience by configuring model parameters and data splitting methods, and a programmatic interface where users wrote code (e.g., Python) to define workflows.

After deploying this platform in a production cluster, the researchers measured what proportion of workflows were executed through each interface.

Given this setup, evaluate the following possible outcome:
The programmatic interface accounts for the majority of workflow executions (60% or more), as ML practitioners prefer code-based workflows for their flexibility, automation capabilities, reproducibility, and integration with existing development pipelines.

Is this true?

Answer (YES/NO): NO